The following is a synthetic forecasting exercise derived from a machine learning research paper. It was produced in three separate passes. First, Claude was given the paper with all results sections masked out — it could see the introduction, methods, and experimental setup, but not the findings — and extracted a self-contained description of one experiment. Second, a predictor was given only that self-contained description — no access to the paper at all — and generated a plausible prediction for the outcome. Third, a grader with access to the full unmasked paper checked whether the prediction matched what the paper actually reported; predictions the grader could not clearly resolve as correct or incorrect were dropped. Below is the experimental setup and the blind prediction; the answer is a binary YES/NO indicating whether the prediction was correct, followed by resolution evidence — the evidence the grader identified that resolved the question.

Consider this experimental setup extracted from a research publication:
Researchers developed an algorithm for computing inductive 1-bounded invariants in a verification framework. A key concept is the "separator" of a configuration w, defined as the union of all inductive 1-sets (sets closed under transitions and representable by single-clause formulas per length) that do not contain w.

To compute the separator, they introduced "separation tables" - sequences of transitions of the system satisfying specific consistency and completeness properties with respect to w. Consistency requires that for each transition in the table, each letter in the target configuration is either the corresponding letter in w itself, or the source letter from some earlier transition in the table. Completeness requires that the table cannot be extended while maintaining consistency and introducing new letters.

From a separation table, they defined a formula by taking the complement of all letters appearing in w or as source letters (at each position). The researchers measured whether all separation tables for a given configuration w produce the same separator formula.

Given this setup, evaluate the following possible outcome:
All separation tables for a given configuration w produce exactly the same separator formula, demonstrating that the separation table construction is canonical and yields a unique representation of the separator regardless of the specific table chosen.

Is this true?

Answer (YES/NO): YES